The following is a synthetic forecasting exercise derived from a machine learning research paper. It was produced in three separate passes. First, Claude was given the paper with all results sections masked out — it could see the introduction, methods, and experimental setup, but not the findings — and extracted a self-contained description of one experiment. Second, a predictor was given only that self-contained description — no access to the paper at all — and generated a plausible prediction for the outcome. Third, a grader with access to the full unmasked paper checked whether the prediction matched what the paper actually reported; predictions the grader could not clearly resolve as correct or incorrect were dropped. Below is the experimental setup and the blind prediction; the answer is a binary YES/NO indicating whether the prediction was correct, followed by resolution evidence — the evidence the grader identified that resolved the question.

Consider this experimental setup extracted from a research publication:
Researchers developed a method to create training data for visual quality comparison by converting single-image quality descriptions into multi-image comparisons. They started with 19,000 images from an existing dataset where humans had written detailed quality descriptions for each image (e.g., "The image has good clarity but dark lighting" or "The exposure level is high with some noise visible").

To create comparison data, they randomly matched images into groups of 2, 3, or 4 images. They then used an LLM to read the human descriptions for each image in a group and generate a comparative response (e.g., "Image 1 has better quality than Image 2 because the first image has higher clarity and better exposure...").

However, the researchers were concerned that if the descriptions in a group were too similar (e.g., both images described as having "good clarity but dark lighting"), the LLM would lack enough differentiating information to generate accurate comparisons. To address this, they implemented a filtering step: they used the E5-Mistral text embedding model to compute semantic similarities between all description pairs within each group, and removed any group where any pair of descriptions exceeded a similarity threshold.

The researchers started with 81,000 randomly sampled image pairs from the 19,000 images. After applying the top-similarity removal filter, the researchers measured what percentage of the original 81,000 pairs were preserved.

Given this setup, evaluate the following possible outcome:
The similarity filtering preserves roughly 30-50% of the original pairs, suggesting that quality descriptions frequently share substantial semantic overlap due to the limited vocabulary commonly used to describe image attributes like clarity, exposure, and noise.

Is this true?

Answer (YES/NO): NO